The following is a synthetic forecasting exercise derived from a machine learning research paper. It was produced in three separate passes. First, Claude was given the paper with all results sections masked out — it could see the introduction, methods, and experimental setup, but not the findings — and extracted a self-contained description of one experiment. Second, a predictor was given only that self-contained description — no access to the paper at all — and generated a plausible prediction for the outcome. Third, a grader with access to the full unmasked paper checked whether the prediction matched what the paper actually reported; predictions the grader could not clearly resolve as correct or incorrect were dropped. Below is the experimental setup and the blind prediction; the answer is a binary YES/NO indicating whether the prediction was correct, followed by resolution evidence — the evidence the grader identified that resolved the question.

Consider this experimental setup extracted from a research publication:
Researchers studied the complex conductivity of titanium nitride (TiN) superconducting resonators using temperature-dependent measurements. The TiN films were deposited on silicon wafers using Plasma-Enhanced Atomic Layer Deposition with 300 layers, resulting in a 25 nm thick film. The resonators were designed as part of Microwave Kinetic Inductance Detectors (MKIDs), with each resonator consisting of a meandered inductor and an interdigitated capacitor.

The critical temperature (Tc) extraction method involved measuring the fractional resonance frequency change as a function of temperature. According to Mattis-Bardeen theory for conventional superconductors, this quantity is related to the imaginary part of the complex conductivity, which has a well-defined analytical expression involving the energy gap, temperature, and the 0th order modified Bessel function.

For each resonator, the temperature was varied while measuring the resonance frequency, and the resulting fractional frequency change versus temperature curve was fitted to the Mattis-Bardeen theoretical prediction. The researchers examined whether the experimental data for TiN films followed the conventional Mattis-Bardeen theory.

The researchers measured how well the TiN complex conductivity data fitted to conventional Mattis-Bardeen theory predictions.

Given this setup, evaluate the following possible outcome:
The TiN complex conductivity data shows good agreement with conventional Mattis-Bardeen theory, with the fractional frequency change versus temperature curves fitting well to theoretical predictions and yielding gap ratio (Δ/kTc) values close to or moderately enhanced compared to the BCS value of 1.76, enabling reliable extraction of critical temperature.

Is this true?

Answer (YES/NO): NO